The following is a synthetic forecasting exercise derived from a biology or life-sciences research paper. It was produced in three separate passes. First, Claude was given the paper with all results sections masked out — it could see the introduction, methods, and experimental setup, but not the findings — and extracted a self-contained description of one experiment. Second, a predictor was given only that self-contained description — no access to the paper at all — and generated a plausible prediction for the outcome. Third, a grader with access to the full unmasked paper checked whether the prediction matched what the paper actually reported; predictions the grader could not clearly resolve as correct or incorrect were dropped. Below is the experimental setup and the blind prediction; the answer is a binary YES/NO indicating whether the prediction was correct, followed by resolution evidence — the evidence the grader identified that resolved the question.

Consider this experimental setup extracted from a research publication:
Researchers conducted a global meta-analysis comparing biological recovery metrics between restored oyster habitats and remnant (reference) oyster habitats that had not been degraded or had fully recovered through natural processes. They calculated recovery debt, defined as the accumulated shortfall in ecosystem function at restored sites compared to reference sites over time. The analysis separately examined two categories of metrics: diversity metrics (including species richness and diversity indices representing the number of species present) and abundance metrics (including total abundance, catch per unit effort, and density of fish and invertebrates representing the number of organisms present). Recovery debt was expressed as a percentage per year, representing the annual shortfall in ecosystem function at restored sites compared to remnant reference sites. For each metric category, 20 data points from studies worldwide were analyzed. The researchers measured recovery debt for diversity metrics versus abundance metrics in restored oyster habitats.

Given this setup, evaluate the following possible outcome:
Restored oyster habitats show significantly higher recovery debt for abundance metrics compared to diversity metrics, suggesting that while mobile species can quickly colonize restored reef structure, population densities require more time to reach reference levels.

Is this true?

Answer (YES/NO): NO